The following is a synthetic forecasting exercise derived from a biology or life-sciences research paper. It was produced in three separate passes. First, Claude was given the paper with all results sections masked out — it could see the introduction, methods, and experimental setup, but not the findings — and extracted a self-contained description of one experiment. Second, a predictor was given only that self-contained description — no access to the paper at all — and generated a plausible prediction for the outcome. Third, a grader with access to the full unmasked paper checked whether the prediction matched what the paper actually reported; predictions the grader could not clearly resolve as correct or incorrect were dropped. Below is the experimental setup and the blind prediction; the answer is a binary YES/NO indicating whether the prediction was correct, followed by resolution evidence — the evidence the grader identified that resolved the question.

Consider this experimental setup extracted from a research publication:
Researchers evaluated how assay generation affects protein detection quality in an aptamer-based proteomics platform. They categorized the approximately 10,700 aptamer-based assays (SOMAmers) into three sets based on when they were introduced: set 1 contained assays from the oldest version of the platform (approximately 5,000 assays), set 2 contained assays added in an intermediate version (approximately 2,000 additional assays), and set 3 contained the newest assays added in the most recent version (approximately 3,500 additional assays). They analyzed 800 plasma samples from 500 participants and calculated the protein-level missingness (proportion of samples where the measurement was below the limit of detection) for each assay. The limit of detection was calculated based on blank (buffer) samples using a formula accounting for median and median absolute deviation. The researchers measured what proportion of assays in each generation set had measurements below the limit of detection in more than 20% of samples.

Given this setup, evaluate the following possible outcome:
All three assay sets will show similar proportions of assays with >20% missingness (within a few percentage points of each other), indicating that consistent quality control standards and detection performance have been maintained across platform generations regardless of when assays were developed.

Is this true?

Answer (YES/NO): YES